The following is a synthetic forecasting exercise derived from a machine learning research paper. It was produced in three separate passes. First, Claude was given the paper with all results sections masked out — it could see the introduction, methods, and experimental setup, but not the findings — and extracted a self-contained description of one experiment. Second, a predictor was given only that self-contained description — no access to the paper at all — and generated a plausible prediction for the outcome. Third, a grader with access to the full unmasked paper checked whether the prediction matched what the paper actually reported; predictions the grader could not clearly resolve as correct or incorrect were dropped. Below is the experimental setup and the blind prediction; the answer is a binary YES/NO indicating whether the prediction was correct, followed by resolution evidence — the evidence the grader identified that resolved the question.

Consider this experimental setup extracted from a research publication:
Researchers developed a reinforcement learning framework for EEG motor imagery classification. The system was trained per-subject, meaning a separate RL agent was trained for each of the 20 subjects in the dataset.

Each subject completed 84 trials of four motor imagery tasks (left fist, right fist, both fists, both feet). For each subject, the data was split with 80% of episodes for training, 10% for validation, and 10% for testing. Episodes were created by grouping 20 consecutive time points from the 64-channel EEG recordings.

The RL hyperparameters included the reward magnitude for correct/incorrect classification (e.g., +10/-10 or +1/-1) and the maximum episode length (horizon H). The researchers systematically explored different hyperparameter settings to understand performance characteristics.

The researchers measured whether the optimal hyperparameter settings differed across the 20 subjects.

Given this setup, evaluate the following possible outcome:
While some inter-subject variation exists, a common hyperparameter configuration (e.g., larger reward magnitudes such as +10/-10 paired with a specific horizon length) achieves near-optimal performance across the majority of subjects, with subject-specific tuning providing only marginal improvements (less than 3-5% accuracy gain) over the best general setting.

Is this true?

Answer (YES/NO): YES